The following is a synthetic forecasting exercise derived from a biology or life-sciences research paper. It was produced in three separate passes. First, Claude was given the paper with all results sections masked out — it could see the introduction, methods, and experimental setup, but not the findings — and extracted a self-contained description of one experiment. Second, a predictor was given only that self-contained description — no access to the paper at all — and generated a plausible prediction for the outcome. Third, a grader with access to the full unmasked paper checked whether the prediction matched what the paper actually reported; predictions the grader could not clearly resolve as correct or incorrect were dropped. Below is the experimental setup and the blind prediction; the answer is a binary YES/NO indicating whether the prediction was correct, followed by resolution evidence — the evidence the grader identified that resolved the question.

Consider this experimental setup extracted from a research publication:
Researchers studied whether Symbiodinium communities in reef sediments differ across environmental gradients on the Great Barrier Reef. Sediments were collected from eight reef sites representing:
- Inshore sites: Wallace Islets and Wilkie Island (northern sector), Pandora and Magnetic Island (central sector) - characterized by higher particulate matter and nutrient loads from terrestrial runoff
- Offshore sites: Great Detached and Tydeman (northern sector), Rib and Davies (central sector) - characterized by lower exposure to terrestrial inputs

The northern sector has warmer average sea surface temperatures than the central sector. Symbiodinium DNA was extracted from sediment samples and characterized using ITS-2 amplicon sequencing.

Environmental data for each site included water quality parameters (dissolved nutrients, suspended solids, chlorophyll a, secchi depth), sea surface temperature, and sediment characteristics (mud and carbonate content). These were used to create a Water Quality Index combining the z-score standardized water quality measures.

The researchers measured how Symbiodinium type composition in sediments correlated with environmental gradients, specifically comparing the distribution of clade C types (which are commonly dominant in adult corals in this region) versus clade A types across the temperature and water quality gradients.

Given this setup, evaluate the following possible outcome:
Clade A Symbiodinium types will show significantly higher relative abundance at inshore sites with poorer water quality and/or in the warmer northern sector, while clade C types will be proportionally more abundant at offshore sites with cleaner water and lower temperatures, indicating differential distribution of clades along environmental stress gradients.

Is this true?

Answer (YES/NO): NO